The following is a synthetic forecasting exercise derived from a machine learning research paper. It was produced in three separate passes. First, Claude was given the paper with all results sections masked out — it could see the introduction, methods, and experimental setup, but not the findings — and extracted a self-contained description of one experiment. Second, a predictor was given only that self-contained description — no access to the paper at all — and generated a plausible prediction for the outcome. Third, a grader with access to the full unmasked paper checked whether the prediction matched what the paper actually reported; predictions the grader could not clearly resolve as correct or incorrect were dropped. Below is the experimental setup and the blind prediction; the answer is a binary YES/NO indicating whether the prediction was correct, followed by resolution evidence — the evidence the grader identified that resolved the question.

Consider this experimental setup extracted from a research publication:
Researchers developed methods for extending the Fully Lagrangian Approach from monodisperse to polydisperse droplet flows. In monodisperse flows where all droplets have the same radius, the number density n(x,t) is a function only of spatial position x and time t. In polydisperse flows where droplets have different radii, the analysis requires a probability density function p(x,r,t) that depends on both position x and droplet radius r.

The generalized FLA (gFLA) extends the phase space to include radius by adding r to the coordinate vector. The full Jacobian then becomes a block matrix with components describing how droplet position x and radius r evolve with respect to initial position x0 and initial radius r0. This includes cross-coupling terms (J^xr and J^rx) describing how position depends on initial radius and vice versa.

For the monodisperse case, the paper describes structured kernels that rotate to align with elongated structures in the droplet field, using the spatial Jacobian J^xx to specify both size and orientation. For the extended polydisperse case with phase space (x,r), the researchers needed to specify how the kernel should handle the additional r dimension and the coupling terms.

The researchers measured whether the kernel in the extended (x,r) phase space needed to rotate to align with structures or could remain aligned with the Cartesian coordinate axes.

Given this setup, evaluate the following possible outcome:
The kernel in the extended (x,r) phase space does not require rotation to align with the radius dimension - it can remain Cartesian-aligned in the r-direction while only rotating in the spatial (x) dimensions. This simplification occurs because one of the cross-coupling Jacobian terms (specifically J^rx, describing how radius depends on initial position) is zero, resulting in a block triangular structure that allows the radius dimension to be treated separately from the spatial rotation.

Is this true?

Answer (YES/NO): NO